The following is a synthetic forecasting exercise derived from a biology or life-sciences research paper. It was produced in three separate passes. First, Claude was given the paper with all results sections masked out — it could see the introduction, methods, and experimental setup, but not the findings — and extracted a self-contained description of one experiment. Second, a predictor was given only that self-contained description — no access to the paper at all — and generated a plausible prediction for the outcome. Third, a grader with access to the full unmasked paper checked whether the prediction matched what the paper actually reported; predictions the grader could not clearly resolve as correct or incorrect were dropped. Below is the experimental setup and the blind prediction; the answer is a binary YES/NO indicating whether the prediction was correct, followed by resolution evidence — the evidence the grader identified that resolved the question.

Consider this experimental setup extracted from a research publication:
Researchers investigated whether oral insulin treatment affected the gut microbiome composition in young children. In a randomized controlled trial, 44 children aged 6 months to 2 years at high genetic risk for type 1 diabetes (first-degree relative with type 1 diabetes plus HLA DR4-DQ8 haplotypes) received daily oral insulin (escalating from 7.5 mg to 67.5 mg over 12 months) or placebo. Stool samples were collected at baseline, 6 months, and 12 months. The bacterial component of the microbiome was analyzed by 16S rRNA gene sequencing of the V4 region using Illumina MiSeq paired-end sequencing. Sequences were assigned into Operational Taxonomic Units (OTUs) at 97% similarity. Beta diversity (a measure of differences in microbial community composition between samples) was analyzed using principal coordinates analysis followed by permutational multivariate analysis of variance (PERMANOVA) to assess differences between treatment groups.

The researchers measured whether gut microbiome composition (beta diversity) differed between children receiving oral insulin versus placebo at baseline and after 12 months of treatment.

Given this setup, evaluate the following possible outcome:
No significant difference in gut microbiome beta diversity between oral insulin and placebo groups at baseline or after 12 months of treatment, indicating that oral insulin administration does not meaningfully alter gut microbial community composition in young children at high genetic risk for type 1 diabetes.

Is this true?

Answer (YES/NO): NO